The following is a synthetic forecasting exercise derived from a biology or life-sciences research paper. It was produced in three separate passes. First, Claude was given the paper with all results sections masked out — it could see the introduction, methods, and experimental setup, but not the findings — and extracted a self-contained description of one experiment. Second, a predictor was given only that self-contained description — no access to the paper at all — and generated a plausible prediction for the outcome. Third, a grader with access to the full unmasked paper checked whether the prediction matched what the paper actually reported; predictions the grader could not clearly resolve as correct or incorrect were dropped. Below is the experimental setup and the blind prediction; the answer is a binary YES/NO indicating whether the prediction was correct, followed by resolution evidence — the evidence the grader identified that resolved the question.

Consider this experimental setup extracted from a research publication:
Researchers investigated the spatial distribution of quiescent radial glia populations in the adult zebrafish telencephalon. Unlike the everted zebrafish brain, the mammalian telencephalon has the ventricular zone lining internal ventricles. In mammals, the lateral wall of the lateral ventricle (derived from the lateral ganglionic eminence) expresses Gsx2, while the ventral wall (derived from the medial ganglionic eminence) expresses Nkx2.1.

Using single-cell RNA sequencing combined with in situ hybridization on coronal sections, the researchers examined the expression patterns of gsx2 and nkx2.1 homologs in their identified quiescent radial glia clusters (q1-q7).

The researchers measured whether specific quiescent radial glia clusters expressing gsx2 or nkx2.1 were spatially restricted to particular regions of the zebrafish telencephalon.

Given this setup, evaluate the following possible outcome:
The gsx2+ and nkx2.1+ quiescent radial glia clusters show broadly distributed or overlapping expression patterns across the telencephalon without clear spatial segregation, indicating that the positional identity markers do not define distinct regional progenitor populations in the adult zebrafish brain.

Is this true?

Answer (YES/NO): NO